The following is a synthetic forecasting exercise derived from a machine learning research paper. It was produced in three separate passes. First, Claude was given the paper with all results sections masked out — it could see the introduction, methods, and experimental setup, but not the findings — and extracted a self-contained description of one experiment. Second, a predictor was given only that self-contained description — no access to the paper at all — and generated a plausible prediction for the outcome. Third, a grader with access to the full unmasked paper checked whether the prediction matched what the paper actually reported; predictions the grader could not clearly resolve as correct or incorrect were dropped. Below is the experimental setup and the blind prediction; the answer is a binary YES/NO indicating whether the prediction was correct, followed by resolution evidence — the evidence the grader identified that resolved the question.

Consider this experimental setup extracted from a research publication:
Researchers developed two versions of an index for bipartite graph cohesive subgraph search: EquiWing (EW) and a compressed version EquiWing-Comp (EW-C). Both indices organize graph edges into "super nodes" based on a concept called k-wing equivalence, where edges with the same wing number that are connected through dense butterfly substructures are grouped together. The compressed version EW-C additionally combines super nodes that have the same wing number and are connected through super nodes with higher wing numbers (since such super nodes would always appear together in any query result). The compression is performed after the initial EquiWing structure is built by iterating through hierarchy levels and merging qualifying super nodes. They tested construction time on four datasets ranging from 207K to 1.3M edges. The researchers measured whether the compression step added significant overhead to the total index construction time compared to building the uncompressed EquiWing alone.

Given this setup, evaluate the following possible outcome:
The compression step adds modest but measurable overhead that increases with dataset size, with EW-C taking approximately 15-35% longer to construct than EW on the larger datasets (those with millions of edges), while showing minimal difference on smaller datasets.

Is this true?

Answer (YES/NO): NO